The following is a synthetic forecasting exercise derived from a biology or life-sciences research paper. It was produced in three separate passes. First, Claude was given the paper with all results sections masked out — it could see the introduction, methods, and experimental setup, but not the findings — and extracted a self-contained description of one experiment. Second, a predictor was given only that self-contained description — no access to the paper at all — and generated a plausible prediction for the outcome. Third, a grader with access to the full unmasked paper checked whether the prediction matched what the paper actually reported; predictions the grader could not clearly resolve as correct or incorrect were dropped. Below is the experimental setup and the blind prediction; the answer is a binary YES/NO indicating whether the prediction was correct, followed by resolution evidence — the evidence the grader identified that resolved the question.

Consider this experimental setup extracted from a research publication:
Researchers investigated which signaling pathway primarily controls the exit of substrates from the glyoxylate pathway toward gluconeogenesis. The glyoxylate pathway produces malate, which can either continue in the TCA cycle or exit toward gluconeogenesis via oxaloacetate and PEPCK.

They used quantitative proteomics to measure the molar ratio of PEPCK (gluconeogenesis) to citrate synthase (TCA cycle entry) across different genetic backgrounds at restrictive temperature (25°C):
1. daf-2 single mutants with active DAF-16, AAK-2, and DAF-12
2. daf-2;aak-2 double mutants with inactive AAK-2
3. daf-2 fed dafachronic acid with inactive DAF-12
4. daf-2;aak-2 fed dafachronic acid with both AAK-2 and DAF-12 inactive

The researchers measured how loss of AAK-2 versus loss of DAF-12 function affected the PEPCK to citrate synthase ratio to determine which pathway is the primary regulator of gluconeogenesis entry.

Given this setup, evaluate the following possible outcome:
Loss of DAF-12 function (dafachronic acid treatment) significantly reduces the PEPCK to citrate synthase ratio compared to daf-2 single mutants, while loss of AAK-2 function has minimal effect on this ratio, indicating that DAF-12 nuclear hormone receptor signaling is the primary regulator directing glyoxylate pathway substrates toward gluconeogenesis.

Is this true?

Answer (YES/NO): NO